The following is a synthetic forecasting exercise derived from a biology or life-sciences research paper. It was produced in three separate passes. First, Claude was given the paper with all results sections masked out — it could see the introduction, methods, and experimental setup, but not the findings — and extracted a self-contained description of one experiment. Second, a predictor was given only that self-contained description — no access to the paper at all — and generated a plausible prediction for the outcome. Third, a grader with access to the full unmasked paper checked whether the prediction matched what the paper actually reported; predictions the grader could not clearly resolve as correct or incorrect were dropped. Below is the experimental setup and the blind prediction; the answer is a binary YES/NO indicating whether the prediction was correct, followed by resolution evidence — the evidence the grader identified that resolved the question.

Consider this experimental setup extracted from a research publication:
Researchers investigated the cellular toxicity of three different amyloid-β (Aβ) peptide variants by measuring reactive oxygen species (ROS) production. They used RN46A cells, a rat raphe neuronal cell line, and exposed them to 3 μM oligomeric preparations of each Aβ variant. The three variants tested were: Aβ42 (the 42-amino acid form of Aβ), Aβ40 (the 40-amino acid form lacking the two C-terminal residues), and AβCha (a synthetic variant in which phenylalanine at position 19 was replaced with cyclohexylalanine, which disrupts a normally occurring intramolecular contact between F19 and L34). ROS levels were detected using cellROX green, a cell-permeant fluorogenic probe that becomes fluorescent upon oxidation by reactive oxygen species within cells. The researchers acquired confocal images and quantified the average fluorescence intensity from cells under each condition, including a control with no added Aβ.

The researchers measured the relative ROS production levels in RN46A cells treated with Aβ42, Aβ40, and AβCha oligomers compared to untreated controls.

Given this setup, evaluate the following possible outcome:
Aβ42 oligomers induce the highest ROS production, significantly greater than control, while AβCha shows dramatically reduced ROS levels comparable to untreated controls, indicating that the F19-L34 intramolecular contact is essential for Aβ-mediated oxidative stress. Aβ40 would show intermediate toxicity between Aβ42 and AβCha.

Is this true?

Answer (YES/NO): NO